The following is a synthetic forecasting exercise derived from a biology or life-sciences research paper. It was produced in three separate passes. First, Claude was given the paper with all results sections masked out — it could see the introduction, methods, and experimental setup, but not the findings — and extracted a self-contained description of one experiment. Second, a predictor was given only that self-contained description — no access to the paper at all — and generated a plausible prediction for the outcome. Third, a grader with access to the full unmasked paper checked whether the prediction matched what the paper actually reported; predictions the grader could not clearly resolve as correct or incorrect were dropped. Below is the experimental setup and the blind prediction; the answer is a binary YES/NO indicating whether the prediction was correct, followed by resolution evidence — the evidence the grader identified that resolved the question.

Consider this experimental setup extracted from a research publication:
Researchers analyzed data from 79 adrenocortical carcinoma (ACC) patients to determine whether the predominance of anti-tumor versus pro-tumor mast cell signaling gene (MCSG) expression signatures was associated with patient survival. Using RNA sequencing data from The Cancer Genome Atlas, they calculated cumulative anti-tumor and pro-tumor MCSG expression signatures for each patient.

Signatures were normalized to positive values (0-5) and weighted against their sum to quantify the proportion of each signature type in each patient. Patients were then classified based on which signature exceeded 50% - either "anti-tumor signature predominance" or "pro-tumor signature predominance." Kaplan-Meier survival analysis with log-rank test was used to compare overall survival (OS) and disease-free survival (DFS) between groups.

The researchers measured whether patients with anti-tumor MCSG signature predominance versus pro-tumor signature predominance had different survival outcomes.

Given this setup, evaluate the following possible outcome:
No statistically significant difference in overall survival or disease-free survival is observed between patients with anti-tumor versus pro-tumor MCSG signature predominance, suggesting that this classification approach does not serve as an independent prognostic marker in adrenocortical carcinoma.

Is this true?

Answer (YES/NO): NO